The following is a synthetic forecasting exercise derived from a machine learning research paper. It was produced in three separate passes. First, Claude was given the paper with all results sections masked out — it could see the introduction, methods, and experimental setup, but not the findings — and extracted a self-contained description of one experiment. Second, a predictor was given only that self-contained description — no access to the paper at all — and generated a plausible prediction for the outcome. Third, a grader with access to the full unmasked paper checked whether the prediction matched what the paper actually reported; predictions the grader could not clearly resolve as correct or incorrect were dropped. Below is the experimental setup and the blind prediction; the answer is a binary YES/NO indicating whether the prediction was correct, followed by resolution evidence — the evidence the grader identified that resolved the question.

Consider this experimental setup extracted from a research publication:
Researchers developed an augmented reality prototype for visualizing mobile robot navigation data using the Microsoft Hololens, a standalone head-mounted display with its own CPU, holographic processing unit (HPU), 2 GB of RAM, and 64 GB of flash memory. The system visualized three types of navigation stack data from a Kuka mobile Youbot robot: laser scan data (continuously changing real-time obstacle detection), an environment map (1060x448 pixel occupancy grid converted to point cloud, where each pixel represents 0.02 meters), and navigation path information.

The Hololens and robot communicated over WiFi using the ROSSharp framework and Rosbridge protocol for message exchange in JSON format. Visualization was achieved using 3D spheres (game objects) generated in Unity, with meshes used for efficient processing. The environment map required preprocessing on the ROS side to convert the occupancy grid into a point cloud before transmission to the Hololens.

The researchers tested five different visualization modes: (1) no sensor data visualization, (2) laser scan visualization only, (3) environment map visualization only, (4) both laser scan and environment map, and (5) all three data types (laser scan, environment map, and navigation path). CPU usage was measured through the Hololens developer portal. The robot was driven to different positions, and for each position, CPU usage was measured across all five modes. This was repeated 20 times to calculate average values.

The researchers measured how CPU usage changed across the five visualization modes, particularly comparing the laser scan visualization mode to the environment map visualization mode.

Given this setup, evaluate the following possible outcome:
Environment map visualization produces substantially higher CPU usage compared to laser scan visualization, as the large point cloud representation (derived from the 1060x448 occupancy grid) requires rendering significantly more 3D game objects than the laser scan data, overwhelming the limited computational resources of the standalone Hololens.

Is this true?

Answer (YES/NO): NO